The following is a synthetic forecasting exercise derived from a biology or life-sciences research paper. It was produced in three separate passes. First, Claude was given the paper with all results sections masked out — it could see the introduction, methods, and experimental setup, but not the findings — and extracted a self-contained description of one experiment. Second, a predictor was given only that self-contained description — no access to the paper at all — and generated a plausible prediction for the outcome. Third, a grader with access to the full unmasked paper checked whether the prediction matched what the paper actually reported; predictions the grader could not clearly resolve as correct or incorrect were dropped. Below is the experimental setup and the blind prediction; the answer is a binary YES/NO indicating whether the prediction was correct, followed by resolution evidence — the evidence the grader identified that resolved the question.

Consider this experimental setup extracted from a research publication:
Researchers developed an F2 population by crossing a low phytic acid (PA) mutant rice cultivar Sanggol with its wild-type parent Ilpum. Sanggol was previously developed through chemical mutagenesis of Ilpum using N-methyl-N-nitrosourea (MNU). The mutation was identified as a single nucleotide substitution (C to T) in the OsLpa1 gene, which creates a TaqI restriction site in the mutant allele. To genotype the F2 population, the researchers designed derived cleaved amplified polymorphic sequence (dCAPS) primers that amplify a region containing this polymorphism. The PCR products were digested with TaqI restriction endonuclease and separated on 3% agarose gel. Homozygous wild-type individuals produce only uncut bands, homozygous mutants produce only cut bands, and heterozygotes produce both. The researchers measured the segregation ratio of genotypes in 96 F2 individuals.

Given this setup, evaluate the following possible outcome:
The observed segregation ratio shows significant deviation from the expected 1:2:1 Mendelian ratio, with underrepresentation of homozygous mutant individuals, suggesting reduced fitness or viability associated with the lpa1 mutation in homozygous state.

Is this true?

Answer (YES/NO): NO